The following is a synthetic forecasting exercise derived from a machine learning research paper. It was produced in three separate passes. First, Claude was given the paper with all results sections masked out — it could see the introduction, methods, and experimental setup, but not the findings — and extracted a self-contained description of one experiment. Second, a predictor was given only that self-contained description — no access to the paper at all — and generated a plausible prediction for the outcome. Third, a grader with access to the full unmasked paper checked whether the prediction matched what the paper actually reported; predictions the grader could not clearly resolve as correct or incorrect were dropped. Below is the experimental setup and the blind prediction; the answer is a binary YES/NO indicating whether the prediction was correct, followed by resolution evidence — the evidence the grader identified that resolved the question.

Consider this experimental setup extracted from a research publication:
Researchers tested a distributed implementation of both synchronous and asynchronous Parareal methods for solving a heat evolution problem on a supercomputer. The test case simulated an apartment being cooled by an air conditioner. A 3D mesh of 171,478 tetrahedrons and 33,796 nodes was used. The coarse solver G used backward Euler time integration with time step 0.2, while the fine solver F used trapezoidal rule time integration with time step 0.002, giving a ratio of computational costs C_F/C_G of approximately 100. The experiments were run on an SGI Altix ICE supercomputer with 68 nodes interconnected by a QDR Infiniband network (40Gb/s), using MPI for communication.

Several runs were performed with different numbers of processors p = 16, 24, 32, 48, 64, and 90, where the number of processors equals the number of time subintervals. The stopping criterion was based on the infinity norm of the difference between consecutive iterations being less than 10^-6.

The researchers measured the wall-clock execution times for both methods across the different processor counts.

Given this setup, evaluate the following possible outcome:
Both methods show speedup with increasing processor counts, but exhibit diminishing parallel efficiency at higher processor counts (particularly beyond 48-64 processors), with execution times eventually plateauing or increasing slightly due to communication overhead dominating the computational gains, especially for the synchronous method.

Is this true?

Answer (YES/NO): NO